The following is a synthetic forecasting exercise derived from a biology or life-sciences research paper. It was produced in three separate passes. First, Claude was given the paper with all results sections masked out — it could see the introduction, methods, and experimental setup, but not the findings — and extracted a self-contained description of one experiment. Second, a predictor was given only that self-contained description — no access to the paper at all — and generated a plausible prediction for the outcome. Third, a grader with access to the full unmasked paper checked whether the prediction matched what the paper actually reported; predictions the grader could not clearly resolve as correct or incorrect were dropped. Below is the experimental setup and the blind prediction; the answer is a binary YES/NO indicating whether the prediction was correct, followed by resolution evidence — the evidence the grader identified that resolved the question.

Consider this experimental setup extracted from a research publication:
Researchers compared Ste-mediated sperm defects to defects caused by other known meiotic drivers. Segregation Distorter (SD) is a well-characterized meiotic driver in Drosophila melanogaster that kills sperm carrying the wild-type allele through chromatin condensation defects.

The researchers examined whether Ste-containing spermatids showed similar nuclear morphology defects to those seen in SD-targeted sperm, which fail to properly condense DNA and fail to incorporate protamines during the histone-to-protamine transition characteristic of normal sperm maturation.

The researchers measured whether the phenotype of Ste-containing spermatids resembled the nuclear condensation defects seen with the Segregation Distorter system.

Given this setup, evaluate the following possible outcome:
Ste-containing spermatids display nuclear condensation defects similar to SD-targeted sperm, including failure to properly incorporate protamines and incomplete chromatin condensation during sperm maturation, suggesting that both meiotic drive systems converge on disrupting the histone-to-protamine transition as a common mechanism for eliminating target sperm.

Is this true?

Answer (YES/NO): YES